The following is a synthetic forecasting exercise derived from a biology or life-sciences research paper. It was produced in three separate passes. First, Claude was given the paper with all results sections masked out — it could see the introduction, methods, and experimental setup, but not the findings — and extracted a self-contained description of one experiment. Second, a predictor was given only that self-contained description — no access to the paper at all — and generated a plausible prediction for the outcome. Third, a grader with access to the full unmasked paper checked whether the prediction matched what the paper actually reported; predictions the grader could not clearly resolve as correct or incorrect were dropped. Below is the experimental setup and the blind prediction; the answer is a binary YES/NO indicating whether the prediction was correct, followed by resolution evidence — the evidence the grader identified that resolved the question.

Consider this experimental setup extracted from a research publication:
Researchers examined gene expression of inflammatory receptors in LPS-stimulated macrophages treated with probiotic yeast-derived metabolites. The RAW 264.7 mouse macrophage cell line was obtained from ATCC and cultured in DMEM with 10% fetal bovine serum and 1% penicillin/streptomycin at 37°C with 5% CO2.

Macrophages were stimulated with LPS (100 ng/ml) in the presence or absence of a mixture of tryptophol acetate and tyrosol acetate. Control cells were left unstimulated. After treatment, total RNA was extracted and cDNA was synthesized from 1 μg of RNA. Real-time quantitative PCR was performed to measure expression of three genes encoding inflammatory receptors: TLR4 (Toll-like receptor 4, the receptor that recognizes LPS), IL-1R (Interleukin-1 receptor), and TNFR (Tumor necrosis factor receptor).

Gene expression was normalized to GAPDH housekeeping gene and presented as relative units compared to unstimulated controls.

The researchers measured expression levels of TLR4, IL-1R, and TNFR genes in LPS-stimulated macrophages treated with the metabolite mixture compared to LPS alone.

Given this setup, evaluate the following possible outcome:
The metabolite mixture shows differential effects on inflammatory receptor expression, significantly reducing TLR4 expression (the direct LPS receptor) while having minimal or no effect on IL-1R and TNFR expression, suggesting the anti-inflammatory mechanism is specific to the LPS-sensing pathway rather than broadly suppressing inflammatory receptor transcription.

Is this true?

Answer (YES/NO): NO